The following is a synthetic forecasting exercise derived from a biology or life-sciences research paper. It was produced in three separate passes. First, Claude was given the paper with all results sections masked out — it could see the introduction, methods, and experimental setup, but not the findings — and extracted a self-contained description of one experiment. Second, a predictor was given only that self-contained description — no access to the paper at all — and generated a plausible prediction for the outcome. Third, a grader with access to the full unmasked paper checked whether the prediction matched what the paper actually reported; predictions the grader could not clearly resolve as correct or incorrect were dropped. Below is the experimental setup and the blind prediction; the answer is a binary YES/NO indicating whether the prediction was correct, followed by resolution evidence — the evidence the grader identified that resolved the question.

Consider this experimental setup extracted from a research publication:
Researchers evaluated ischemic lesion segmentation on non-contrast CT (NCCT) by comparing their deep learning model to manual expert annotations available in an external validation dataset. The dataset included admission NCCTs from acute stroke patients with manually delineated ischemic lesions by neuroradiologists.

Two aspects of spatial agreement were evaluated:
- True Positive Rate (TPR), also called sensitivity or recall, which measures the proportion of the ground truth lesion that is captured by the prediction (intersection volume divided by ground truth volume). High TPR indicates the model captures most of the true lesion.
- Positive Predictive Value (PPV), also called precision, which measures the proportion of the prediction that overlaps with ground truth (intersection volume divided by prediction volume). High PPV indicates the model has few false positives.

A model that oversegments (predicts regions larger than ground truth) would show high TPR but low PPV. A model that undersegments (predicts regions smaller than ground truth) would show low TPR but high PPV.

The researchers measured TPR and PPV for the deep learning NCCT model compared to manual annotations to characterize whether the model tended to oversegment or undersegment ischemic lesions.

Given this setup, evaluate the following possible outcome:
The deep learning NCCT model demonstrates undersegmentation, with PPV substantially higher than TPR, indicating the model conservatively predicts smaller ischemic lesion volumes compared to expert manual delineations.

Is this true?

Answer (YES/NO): YES